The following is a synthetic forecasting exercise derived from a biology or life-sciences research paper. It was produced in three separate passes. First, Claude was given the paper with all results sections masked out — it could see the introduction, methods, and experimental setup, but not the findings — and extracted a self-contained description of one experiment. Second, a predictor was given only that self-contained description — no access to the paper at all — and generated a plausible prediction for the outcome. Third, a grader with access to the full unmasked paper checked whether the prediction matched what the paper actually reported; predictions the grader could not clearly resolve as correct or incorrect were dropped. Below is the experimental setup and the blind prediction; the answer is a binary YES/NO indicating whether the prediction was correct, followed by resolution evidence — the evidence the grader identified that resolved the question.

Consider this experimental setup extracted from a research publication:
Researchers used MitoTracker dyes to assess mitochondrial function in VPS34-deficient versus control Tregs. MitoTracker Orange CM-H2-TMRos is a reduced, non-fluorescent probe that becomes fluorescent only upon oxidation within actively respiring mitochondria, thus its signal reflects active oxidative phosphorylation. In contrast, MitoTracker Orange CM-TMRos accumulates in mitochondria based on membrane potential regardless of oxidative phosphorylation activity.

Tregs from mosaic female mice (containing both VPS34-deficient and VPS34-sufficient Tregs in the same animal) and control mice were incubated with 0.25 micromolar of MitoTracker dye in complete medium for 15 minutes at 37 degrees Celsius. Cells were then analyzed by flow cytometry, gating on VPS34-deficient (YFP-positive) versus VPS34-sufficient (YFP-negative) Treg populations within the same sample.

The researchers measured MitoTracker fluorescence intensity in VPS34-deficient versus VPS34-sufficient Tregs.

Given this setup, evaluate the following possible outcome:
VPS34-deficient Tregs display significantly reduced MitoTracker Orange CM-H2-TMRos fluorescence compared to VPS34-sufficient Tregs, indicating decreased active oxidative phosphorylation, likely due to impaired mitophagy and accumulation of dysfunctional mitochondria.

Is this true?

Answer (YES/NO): NO